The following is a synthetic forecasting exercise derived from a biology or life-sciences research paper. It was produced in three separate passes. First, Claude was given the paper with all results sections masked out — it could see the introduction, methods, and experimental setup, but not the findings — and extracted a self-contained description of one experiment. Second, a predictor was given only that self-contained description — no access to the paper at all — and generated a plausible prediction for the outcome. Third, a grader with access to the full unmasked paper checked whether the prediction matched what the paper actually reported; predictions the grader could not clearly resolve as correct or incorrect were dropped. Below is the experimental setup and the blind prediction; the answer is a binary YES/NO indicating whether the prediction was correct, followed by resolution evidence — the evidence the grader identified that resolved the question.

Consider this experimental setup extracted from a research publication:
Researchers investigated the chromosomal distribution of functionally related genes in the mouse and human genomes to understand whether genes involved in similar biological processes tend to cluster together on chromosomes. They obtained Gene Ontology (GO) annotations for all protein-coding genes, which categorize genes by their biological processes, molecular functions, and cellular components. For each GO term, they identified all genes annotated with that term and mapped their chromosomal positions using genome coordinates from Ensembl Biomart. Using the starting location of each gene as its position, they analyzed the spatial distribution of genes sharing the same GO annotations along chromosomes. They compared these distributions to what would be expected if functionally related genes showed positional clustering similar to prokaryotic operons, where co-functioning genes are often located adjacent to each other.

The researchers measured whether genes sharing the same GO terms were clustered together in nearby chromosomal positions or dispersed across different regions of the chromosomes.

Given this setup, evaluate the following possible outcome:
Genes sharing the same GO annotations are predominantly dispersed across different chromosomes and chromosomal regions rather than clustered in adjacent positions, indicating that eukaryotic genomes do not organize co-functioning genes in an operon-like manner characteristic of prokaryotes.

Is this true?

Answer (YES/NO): YES